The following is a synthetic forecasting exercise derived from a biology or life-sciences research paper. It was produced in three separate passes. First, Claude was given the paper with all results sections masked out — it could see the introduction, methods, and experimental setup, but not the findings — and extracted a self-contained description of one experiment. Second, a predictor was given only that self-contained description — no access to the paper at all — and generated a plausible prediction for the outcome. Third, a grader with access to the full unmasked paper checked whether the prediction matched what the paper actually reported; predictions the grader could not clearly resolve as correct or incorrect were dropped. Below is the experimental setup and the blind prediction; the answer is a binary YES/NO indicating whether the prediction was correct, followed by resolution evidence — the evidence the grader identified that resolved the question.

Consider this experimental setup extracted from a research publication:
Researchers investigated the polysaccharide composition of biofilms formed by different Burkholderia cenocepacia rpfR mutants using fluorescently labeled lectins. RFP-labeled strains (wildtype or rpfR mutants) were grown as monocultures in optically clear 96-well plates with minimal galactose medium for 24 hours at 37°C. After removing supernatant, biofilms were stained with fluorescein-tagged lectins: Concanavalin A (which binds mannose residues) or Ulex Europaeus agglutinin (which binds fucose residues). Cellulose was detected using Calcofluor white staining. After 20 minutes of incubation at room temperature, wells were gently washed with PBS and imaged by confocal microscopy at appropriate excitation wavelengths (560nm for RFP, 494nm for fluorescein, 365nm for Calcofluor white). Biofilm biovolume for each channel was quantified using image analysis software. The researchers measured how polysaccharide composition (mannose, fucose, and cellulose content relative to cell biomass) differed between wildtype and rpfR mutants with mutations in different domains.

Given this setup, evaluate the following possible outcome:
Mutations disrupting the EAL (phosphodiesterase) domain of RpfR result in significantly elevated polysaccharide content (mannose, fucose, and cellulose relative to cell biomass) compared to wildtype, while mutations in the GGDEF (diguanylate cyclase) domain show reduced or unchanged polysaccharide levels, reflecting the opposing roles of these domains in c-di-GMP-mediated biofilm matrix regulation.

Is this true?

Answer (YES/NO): NO